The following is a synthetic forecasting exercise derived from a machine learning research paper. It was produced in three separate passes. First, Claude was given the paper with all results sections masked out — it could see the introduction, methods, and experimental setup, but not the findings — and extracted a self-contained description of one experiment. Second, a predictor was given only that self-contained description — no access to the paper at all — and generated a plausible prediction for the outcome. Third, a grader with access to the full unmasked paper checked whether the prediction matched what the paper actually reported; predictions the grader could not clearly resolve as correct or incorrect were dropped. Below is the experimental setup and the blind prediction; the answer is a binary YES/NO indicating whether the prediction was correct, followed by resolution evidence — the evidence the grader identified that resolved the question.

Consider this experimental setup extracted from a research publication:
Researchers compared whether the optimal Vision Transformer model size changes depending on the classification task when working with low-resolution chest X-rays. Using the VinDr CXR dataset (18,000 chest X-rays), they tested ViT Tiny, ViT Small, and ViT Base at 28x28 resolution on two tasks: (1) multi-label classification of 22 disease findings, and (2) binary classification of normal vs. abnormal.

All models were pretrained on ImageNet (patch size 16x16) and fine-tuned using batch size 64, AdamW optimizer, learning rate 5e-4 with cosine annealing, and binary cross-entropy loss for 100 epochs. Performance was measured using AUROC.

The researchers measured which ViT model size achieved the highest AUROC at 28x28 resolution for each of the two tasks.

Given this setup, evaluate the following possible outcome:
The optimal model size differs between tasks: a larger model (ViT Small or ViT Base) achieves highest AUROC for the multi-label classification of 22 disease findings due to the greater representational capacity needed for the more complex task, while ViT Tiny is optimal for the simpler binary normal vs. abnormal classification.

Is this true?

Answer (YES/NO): NO